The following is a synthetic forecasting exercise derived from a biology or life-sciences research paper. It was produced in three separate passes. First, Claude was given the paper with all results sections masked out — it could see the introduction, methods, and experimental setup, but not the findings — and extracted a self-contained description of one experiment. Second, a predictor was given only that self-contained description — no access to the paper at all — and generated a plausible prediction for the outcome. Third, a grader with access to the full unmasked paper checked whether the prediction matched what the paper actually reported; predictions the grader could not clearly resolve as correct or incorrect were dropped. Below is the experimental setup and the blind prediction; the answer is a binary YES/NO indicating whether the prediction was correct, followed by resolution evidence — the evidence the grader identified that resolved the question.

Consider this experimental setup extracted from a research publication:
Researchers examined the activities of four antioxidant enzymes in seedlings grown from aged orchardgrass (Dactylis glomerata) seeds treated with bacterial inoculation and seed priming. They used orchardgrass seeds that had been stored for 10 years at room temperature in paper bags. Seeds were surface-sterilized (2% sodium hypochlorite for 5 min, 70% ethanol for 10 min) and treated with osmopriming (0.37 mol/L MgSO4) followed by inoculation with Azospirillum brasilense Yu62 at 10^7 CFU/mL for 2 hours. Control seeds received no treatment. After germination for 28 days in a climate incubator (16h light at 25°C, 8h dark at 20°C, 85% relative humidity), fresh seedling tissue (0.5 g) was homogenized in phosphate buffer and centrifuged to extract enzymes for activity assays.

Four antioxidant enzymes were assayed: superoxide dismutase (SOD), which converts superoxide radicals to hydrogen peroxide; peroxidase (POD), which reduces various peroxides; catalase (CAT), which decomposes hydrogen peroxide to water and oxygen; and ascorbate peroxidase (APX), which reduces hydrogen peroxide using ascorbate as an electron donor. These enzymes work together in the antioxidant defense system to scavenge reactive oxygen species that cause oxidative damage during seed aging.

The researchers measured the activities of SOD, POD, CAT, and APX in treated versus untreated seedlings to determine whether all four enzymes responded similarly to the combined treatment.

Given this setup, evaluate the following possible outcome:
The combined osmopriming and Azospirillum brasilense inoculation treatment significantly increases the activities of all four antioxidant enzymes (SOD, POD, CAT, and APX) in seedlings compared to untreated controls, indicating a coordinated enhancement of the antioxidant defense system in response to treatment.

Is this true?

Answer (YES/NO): NO